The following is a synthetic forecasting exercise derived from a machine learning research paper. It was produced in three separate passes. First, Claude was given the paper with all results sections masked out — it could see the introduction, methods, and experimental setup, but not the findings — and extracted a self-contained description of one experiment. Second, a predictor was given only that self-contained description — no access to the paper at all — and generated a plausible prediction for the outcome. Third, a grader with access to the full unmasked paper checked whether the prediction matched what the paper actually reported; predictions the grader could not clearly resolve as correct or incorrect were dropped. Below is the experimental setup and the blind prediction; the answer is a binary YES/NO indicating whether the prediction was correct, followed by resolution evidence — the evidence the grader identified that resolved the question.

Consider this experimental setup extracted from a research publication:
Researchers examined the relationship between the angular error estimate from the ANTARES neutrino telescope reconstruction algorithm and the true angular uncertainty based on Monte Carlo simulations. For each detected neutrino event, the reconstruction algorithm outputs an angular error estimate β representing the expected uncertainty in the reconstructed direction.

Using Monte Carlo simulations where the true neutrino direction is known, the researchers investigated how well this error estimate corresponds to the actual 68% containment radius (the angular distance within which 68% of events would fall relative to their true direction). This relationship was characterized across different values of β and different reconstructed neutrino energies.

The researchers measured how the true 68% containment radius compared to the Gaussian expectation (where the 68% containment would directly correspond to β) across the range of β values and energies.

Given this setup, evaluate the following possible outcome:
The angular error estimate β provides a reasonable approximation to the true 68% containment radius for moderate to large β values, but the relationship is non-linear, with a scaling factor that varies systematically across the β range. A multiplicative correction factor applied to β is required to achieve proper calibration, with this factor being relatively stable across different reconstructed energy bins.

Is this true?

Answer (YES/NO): NO